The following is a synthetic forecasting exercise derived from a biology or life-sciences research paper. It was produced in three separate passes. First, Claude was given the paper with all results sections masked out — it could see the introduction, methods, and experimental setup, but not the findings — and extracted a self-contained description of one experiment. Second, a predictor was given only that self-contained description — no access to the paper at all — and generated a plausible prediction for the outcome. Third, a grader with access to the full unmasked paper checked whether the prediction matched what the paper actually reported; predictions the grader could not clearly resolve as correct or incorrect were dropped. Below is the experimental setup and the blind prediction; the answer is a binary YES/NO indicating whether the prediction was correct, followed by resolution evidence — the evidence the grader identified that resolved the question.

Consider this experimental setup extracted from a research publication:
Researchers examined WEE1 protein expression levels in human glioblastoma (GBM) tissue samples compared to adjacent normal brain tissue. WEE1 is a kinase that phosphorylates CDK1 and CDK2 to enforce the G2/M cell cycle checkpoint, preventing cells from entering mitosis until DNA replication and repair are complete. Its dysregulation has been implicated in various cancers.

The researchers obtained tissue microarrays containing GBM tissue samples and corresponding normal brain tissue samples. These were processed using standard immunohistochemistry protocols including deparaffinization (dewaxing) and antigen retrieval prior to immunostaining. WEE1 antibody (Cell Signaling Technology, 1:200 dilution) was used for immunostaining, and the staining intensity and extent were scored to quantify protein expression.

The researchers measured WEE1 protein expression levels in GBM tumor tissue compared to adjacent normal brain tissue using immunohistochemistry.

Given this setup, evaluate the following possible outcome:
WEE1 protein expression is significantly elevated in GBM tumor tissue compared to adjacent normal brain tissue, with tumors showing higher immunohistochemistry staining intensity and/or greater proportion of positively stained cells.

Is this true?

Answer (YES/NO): YES